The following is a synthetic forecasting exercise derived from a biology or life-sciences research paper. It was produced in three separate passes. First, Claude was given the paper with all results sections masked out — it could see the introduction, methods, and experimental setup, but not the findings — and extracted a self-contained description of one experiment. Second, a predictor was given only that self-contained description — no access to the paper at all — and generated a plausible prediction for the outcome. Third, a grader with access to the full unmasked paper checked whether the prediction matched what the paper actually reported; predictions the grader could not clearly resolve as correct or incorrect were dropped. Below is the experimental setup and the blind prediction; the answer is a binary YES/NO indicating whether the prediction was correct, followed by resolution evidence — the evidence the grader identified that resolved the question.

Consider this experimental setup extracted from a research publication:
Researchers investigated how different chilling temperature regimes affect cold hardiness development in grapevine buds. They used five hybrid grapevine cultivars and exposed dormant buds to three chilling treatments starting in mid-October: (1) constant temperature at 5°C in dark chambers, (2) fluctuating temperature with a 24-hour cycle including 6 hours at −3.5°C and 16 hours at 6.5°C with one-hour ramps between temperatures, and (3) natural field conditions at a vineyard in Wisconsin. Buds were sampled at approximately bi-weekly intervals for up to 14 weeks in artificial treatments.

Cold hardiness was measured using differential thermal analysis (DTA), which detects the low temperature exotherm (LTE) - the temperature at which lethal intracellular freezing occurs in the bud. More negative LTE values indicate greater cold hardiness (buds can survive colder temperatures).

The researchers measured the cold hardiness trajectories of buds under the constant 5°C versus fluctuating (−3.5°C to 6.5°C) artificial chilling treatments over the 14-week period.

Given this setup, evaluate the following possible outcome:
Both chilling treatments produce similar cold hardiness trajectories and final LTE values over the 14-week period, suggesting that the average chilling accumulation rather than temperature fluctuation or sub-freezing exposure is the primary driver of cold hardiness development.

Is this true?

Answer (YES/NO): NO